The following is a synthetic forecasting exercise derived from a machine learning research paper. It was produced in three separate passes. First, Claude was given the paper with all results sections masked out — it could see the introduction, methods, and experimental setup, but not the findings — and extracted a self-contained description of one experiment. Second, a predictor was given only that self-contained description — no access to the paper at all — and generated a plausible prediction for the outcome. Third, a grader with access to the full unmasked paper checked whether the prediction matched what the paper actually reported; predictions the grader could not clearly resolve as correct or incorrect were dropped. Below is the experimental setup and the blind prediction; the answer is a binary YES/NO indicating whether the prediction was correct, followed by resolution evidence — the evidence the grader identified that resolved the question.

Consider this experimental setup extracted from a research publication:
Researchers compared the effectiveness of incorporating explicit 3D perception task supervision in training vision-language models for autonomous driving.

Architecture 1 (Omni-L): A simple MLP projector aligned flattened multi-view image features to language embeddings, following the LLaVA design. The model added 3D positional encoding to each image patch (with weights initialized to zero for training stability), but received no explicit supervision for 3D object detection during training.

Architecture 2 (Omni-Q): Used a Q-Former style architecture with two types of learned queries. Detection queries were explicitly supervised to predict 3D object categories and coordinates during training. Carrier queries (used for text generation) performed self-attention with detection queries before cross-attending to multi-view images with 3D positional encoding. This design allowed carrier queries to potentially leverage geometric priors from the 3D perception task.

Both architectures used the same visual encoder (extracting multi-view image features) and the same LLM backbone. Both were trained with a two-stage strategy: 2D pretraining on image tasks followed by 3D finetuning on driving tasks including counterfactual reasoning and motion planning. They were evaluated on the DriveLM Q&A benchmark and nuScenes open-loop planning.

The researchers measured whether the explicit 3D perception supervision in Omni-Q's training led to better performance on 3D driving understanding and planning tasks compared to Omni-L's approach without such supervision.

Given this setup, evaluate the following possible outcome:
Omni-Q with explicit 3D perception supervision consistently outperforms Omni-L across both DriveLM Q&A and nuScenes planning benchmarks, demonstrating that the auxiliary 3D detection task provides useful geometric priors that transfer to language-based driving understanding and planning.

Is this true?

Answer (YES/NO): NO